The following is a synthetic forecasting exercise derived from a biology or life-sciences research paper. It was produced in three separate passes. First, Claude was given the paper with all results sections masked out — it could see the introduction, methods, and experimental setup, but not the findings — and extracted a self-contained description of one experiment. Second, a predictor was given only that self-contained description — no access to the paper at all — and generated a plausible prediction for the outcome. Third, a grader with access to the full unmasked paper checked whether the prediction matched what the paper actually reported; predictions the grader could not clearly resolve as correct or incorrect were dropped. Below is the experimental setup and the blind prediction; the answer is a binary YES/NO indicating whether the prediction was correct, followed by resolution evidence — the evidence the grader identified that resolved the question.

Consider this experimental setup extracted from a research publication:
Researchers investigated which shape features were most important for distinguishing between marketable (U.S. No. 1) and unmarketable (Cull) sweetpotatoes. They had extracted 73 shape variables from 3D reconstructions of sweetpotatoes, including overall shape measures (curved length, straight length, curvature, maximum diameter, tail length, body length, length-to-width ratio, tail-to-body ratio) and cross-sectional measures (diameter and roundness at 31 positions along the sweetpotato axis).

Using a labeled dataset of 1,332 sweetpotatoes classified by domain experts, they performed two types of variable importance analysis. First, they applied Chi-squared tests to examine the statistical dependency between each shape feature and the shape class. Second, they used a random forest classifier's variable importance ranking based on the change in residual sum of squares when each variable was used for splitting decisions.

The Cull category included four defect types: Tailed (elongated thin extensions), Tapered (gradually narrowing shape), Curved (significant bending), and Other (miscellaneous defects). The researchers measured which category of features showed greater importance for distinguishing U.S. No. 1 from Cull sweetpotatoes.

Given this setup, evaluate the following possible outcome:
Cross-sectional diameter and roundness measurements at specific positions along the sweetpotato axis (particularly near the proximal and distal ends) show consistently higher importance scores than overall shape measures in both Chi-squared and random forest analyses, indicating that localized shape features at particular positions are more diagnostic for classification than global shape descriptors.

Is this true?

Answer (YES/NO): NO